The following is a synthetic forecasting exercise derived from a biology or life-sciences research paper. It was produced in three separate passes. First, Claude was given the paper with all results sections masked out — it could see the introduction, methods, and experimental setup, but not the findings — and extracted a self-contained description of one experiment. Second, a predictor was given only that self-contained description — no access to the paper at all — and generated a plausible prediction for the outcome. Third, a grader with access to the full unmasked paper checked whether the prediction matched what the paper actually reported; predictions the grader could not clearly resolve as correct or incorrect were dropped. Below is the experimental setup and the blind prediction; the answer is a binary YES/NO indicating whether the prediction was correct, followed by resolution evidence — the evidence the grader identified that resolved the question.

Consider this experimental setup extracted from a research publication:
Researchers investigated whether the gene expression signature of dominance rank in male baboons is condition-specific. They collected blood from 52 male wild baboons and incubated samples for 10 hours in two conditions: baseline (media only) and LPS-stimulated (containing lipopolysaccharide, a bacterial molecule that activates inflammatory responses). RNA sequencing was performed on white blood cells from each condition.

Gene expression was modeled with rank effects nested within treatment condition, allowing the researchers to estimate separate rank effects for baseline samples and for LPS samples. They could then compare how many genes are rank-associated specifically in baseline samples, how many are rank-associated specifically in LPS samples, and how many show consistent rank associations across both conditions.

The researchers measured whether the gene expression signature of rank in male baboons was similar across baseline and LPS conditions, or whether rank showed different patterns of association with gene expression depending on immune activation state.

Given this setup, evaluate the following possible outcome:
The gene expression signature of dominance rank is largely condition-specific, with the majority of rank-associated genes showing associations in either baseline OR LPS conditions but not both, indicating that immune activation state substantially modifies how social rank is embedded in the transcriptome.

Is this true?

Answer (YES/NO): NO